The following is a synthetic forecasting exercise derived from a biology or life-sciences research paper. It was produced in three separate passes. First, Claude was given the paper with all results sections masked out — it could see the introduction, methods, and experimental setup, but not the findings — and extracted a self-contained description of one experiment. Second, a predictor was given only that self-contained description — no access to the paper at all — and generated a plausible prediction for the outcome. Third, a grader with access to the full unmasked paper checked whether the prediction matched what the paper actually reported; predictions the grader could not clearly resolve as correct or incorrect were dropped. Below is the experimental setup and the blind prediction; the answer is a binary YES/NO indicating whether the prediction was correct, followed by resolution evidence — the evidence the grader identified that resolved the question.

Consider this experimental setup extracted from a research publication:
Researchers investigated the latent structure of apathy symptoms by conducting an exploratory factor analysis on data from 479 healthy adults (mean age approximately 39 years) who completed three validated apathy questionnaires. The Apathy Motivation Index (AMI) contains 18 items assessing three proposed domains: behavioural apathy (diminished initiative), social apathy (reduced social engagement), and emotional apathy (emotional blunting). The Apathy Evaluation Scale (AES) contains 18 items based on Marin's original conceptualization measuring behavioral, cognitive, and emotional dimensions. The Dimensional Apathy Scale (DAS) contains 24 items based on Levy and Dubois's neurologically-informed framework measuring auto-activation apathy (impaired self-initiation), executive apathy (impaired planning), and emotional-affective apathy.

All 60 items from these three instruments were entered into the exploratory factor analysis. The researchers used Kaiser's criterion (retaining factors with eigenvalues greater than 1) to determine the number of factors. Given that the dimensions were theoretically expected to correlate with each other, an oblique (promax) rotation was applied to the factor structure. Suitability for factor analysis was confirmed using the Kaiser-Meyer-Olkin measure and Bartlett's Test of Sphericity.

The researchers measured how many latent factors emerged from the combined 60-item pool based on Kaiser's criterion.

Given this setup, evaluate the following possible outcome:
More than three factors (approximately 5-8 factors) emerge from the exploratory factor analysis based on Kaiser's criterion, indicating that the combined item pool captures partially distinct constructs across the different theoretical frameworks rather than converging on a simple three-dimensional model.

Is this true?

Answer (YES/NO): YES